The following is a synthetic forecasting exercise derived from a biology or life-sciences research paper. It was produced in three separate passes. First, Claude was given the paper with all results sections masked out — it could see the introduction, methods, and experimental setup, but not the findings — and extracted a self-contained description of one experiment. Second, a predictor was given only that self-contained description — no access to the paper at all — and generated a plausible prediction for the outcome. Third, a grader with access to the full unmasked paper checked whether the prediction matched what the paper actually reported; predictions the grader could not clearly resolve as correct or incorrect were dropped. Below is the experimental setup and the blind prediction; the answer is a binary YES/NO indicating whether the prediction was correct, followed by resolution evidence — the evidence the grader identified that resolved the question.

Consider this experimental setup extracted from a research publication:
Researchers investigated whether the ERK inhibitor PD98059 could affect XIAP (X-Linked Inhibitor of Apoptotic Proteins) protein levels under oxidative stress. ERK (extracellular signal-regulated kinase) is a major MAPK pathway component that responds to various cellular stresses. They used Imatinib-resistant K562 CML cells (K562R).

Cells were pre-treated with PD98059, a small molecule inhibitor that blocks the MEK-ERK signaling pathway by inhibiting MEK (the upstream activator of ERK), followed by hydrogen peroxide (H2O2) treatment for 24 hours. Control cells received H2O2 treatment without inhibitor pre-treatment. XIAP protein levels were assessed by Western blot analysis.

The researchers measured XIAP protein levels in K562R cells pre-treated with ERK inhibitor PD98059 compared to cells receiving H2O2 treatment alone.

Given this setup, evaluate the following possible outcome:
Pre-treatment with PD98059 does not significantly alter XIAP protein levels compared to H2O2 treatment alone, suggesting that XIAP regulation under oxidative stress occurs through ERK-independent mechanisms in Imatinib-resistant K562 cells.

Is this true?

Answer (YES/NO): NO